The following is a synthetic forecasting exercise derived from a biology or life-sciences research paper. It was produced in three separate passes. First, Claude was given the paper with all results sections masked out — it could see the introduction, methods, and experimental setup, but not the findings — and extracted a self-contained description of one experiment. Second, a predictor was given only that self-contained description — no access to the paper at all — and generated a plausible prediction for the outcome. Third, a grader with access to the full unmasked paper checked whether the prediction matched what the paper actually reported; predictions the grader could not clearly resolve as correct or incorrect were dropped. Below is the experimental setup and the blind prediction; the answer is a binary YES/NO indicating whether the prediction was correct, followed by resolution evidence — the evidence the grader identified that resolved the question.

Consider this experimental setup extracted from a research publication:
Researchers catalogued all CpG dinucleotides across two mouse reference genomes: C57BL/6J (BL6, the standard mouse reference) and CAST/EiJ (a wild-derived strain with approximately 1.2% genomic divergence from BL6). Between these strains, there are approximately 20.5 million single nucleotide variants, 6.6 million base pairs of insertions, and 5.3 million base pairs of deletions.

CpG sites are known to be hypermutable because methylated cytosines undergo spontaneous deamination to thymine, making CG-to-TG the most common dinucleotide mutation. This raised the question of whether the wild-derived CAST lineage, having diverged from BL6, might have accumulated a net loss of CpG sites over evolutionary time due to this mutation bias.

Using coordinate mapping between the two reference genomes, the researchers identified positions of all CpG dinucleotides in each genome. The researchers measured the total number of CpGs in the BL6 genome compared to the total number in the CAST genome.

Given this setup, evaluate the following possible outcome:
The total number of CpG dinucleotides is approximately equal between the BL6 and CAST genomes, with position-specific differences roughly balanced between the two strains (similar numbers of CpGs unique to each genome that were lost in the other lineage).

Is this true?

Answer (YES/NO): YES